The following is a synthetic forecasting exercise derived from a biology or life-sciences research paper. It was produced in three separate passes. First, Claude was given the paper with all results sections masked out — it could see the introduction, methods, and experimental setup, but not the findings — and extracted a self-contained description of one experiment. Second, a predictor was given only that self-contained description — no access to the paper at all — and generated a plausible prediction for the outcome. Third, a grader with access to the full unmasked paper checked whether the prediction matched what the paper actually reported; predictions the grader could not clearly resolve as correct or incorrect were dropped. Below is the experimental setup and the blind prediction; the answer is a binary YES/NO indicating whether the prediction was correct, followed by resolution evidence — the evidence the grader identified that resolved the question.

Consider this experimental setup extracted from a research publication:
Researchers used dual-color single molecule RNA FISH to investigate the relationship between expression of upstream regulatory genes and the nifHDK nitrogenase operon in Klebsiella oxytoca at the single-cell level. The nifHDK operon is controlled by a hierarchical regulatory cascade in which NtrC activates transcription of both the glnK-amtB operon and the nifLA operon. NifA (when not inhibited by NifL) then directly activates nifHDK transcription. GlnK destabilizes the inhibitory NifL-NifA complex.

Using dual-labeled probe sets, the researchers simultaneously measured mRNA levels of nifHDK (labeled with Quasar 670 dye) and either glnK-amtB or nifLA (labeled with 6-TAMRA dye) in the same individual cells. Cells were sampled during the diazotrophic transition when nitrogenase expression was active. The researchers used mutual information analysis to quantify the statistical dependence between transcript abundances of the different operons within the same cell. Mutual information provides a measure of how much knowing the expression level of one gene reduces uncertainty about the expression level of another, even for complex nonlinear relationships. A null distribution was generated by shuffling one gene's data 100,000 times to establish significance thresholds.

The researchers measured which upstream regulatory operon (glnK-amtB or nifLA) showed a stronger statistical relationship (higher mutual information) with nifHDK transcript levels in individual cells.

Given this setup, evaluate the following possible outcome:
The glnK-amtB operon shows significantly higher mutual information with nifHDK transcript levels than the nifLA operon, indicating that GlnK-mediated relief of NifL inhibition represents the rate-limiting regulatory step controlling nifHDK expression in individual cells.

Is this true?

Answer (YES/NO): YES